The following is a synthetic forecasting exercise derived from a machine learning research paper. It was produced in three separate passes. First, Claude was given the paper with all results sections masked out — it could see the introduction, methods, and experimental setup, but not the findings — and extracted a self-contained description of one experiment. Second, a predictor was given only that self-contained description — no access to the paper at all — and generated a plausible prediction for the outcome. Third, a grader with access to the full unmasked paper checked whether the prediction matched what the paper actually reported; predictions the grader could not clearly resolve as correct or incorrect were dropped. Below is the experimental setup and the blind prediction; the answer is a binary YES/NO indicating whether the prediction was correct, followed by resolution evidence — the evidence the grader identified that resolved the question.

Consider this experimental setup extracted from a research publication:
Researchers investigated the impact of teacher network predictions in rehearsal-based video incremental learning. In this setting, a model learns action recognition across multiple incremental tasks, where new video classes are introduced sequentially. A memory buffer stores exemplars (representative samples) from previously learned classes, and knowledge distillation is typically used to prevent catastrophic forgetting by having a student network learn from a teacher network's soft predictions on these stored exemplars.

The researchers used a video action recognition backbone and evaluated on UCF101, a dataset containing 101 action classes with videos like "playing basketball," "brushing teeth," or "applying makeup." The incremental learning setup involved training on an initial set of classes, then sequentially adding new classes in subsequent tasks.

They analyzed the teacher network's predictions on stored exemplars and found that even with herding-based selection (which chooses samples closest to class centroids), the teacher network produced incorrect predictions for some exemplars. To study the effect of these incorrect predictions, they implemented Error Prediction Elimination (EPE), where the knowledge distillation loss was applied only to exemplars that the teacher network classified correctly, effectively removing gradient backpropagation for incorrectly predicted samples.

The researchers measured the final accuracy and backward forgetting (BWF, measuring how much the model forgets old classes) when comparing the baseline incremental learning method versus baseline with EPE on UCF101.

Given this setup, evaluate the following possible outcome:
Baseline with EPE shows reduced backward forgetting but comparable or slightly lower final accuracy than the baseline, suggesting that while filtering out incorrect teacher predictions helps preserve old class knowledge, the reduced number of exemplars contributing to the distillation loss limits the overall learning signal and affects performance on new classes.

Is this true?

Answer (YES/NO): NO